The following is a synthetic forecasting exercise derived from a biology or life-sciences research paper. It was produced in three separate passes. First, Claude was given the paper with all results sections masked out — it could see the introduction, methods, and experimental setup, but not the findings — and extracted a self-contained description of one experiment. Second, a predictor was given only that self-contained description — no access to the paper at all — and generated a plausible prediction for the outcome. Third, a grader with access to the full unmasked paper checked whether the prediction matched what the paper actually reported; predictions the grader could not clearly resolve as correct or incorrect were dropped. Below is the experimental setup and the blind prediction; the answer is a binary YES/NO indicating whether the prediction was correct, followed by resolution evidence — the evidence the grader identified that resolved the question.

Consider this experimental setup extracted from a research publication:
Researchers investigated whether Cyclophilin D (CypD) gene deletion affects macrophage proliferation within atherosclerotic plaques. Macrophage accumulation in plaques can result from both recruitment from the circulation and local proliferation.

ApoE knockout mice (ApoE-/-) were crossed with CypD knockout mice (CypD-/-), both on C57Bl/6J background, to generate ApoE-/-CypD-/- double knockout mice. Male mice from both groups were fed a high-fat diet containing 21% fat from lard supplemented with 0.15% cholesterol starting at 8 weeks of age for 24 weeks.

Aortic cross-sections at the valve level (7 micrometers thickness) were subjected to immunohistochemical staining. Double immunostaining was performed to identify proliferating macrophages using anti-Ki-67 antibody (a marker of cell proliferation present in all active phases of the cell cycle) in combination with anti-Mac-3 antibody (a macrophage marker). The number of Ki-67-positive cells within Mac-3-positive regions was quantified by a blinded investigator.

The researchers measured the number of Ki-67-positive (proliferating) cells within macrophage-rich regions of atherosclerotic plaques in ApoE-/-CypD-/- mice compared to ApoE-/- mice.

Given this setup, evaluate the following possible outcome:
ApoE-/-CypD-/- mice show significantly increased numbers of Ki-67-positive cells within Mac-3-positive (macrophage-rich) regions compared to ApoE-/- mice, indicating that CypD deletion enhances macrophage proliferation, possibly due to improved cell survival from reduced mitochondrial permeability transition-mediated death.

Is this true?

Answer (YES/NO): NO